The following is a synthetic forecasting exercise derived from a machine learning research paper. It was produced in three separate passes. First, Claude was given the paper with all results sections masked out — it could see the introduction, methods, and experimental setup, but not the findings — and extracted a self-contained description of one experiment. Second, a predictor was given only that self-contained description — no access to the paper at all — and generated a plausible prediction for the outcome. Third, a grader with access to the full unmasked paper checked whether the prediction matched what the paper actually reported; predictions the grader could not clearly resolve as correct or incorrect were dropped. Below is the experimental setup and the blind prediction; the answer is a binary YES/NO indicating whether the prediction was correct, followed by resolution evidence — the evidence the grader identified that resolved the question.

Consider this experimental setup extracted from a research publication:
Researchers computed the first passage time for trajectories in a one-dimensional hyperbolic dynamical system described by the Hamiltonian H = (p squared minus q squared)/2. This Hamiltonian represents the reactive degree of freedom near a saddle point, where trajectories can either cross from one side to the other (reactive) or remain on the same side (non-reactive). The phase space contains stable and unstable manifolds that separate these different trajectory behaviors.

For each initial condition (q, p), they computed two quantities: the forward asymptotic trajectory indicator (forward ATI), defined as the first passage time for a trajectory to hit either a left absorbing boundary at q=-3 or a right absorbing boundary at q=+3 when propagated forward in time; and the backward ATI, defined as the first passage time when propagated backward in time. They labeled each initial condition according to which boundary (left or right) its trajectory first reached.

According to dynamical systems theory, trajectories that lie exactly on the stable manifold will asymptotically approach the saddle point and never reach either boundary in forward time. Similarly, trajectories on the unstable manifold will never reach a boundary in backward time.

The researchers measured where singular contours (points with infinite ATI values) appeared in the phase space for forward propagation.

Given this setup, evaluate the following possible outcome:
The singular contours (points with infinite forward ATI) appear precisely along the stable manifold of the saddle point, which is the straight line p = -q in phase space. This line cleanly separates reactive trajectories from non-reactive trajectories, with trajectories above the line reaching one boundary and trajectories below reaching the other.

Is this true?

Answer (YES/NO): NO